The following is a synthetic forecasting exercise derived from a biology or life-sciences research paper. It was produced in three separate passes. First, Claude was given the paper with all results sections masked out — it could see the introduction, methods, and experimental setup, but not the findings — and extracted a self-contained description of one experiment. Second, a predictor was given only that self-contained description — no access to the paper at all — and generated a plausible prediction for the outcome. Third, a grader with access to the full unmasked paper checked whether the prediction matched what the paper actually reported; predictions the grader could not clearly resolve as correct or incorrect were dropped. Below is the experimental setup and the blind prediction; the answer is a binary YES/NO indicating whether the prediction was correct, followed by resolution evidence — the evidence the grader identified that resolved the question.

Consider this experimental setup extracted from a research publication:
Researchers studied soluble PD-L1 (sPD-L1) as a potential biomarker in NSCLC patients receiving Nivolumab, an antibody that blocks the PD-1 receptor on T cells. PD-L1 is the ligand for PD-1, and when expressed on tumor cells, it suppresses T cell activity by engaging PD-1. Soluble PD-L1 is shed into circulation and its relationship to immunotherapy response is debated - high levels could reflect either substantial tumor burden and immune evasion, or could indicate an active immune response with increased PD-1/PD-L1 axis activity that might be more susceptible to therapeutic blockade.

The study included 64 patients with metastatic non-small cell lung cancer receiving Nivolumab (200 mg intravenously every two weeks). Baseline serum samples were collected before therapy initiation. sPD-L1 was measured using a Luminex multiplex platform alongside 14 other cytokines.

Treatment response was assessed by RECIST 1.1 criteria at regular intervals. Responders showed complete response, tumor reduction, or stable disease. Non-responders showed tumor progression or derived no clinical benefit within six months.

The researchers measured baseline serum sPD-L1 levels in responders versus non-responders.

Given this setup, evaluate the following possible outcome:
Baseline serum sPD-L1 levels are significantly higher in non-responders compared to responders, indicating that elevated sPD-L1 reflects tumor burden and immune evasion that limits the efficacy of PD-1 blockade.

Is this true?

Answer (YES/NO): NO